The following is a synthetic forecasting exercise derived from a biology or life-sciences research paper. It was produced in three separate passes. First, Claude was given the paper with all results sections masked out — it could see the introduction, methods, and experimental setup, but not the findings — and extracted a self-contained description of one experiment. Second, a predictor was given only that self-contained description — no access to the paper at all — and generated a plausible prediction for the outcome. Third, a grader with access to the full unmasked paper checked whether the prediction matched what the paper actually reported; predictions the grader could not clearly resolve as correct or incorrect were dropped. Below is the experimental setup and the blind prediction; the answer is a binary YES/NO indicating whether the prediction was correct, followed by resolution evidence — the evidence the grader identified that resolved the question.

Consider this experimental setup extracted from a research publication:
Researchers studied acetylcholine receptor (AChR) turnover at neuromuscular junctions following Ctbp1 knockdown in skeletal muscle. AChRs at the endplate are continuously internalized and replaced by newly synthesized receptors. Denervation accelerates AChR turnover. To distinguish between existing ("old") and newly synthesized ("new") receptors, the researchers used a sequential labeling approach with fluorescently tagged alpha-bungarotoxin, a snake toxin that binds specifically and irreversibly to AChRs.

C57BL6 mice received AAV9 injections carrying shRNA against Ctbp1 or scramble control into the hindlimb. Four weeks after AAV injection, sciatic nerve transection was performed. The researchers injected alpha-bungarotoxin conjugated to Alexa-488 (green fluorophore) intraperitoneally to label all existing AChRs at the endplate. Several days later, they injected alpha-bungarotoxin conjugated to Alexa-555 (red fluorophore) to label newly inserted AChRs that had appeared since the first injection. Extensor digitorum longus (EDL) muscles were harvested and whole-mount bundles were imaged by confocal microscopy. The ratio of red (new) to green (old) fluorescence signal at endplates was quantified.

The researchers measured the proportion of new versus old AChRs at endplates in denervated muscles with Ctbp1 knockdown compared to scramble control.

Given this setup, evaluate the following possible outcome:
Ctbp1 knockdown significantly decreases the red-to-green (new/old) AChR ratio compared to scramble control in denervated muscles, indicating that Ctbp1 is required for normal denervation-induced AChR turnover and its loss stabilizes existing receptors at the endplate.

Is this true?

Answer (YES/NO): NO